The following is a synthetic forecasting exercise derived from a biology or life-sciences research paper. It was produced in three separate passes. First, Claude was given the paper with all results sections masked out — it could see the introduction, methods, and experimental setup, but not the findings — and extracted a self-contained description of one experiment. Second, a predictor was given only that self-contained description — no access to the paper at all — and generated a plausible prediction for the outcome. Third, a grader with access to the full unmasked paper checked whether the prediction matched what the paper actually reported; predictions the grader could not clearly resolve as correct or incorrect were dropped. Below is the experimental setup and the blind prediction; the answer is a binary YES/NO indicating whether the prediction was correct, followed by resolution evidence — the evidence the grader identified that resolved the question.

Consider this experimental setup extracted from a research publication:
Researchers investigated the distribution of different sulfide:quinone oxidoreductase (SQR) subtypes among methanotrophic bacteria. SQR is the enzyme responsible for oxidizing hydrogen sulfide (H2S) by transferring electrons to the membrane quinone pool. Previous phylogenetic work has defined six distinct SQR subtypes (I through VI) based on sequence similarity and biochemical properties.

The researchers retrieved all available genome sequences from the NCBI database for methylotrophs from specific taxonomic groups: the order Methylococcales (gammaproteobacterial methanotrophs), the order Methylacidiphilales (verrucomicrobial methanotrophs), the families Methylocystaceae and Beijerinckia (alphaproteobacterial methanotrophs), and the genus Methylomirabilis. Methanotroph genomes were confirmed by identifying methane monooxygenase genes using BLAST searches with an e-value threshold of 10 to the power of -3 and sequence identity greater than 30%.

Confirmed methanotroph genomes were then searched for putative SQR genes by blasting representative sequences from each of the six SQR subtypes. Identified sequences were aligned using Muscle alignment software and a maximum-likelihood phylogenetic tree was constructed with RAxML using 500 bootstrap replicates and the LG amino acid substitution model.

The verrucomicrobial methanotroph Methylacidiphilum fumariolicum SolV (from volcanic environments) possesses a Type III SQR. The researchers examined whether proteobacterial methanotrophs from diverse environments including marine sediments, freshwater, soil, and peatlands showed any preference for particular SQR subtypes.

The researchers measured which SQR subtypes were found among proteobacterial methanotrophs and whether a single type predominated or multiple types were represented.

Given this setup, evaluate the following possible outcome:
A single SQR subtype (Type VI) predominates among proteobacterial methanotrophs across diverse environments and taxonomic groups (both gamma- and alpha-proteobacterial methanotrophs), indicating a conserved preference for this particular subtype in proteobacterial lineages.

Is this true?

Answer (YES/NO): NO